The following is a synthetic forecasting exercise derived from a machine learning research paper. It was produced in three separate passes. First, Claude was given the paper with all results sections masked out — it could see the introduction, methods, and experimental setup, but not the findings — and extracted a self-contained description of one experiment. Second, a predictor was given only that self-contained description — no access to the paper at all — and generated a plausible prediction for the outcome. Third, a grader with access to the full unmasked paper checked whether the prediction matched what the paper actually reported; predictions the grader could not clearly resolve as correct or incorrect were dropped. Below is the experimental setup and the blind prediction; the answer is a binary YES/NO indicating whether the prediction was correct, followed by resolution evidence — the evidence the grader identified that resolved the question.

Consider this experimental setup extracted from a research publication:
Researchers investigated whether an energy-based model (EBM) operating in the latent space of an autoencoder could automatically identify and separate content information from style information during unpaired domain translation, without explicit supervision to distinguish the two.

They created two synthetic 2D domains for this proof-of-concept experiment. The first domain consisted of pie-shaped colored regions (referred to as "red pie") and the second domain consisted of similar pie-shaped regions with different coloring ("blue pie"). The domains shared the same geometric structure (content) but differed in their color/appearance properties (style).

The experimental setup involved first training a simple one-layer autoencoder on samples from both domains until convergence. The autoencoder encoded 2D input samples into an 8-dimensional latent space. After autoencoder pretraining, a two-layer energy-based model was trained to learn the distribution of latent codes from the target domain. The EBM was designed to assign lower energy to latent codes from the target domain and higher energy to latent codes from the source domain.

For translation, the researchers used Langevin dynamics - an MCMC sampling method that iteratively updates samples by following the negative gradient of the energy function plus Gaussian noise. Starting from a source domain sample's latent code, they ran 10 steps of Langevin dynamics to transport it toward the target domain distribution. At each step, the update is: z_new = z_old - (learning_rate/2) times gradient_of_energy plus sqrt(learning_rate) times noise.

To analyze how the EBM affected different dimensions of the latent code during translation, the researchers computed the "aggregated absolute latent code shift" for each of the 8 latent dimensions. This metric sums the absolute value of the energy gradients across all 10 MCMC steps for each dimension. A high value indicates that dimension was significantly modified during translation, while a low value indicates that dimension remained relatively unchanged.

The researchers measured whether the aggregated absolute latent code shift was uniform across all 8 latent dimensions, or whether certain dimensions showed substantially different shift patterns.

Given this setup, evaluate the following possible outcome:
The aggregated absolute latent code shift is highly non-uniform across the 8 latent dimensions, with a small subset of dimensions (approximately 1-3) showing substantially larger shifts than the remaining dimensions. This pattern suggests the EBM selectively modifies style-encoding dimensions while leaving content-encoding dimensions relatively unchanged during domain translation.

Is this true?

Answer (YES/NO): NO